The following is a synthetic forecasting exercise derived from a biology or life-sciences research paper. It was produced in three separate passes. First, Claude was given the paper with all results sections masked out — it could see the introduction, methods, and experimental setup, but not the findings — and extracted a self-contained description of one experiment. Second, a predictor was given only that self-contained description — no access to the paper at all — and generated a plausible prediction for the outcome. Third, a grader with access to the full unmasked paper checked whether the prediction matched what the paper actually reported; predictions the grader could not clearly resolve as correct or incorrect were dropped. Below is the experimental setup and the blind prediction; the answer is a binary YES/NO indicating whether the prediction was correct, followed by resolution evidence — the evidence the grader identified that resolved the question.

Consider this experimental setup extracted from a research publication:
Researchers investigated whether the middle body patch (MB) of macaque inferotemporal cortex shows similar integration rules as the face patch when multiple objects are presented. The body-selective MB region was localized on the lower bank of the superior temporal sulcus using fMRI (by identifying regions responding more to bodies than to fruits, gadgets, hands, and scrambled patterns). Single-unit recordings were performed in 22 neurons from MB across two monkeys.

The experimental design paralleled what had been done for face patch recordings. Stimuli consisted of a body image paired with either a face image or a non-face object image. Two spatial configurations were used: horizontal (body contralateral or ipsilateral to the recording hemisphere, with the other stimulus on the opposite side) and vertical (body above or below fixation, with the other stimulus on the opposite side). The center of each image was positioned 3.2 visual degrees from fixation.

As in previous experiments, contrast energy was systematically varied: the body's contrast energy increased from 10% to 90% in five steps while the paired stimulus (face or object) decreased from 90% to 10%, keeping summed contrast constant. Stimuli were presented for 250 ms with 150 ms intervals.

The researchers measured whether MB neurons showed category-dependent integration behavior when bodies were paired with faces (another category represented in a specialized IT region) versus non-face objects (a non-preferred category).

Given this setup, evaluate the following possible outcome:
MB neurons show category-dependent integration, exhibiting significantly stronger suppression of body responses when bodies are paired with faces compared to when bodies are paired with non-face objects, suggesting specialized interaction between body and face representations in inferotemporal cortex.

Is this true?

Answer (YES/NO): NO